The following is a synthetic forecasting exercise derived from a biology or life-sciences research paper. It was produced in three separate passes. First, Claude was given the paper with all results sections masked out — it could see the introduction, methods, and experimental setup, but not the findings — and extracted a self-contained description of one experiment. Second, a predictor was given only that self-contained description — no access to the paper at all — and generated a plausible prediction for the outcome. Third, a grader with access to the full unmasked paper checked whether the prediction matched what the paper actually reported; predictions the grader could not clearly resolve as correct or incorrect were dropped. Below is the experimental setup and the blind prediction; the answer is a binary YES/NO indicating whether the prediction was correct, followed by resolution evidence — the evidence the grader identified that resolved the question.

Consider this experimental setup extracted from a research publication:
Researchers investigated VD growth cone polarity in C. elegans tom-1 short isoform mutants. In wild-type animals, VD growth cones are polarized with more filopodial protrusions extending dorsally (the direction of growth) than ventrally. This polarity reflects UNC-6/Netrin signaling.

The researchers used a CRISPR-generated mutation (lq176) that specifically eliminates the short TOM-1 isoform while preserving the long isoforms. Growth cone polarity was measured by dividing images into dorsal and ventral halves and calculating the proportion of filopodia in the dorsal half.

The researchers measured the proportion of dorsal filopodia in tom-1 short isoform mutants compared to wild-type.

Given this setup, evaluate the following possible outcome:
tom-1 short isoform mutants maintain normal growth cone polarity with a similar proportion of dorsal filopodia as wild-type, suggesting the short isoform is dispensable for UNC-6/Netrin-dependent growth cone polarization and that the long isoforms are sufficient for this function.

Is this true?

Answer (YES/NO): NO